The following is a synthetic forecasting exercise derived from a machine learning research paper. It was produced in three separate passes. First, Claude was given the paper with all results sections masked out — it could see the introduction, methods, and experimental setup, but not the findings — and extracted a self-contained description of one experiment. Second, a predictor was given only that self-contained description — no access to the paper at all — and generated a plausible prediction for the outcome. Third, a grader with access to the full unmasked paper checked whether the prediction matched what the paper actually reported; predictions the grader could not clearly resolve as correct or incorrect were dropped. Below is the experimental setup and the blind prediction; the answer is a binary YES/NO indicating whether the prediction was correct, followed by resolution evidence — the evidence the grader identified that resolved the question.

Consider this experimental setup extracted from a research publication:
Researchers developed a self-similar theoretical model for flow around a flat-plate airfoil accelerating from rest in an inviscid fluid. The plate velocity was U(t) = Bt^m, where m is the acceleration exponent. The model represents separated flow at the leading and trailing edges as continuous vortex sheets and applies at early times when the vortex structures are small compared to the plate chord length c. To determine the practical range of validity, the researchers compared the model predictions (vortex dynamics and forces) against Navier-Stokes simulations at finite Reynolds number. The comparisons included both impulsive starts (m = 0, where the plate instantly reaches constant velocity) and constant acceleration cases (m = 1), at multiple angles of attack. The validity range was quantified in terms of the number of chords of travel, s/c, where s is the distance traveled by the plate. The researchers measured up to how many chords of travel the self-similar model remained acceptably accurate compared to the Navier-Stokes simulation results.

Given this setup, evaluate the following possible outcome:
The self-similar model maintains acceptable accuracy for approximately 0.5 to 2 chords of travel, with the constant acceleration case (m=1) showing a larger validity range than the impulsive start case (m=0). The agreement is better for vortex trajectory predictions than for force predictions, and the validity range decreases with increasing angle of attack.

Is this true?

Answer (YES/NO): NO